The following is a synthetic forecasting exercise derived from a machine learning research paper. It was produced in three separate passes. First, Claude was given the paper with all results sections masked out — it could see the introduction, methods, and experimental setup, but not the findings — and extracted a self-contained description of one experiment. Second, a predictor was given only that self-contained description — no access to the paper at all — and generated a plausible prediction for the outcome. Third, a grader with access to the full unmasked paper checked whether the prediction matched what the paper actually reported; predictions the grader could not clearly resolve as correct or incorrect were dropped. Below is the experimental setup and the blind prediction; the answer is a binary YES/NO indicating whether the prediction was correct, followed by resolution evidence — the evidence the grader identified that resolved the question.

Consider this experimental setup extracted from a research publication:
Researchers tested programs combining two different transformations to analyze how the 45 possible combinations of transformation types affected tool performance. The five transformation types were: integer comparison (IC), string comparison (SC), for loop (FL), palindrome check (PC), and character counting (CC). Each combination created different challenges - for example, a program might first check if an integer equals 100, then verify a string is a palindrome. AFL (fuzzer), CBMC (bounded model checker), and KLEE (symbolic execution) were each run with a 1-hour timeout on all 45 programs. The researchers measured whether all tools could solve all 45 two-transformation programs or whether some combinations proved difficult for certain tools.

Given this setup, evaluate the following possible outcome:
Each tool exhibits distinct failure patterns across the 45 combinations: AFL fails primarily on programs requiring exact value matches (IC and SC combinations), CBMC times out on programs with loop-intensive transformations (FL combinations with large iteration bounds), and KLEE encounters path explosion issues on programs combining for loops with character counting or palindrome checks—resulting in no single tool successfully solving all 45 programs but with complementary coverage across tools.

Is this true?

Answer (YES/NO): NO